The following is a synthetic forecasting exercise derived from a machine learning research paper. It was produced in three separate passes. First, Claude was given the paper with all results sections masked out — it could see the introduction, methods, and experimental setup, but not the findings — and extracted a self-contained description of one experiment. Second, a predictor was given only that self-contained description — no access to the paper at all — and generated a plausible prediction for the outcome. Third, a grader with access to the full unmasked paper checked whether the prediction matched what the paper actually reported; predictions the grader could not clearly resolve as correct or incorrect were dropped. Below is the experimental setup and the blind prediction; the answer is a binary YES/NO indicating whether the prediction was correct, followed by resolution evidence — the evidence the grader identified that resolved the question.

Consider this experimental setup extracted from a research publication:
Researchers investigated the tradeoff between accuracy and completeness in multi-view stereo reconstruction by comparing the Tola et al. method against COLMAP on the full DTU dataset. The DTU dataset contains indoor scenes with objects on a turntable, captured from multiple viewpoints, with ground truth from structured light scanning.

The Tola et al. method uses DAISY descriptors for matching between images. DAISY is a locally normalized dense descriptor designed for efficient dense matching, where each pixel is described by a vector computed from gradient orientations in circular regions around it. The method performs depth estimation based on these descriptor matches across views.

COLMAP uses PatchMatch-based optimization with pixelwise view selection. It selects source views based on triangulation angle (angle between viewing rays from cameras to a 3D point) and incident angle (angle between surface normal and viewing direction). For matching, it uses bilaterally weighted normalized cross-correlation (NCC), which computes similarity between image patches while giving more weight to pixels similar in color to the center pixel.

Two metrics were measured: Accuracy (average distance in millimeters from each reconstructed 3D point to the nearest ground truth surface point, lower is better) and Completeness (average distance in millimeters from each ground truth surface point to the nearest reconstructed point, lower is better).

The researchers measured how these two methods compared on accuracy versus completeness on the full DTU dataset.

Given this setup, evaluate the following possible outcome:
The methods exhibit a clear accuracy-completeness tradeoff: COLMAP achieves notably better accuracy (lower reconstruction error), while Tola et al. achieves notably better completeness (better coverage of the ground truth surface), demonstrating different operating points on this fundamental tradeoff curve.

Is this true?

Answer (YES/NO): NO